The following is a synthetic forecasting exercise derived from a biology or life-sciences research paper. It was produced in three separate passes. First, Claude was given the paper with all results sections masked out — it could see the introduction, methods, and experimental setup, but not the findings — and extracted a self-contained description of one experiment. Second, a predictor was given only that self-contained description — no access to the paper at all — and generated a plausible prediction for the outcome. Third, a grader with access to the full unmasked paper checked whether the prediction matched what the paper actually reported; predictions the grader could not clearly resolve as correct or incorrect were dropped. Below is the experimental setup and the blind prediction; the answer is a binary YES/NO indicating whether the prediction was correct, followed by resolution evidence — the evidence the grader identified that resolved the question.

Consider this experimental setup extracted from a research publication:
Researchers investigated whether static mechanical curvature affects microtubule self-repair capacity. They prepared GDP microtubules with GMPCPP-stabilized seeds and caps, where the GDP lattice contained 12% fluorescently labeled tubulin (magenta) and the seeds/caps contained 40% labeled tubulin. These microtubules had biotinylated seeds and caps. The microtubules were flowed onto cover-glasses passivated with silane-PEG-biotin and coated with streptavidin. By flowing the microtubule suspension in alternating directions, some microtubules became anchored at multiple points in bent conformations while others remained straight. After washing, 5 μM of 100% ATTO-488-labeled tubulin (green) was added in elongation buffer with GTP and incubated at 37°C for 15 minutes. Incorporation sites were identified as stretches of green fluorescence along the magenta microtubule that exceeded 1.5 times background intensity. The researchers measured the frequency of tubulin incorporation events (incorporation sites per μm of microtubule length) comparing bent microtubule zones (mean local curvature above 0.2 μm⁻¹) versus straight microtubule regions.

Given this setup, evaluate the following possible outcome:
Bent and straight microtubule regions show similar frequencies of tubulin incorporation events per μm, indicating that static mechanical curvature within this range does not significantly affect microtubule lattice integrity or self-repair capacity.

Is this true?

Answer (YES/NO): NO